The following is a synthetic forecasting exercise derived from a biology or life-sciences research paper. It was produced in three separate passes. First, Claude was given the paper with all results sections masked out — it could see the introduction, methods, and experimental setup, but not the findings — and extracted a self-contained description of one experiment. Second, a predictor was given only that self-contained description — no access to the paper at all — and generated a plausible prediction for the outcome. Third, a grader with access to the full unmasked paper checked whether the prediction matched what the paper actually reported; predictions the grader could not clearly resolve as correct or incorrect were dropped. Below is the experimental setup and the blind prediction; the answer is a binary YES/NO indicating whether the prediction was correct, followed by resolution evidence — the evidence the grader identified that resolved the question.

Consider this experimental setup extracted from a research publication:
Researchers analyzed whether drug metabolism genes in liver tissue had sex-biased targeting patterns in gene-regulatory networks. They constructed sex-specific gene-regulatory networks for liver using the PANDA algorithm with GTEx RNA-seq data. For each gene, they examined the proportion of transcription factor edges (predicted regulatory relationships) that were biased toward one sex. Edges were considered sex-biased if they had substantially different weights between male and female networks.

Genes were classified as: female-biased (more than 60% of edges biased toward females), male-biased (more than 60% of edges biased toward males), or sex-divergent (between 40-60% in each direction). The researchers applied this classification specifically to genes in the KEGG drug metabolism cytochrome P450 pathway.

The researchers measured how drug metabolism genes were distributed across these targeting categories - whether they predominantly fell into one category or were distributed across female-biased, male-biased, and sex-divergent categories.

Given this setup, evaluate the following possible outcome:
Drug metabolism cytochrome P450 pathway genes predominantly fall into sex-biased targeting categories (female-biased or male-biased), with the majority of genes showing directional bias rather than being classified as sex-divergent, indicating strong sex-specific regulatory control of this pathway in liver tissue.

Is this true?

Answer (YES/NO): NO